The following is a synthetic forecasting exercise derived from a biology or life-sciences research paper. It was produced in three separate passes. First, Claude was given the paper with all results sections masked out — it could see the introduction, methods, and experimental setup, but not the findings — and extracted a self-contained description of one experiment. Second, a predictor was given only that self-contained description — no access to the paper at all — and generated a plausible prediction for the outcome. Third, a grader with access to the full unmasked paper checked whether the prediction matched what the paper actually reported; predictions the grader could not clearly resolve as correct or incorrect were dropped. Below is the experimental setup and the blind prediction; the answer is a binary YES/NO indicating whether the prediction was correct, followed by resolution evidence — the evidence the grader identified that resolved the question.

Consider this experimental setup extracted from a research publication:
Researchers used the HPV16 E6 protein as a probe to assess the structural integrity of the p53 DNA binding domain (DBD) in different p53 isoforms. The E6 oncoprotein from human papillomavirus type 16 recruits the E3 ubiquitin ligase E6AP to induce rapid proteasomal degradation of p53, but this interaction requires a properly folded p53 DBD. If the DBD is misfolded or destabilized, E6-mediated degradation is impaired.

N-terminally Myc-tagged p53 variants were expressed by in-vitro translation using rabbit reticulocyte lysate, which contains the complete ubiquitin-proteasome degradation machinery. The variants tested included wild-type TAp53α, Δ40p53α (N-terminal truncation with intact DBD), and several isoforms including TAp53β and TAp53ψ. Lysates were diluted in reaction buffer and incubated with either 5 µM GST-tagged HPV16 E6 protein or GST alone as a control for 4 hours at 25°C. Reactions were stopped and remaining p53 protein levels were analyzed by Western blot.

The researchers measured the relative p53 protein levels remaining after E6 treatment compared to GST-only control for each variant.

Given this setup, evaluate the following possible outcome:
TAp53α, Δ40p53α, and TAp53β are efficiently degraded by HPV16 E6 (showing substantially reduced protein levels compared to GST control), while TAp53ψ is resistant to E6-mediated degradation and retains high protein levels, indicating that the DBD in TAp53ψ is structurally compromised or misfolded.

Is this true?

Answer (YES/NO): NO